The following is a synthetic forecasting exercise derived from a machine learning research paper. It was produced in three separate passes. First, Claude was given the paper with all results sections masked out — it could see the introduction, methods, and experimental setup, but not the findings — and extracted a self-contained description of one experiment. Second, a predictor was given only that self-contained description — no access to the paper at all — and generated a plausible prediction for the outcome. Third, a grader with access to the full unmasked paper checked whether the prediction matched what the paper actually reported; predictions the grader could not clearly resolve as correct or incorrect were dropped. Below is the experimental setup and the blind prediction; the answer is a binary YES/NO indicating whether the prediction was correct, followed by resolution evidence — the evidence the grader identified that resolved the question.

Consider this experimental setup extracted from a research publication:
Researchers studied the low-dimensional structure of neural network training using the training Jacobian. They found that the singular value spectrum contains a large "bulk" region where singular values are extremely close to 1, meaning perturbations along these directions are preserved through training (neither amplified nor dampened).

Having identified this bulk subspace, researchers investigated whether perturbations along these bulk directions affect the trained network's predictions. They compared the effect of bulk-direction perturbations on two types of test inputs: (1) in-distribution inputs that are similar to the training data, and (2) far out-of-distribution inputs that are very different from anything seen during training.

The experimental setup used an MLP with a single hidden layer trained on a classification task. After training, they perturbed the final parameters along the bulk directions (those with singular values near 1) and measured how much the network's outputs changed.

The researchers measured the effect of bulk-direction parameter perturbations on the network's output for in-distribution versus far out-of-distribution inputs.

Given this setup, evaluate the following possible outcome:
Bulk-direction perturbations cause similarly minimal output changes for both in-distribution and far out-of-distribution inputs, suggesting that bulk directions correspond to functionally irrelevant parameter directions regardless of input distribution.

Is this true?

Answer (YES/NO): NO